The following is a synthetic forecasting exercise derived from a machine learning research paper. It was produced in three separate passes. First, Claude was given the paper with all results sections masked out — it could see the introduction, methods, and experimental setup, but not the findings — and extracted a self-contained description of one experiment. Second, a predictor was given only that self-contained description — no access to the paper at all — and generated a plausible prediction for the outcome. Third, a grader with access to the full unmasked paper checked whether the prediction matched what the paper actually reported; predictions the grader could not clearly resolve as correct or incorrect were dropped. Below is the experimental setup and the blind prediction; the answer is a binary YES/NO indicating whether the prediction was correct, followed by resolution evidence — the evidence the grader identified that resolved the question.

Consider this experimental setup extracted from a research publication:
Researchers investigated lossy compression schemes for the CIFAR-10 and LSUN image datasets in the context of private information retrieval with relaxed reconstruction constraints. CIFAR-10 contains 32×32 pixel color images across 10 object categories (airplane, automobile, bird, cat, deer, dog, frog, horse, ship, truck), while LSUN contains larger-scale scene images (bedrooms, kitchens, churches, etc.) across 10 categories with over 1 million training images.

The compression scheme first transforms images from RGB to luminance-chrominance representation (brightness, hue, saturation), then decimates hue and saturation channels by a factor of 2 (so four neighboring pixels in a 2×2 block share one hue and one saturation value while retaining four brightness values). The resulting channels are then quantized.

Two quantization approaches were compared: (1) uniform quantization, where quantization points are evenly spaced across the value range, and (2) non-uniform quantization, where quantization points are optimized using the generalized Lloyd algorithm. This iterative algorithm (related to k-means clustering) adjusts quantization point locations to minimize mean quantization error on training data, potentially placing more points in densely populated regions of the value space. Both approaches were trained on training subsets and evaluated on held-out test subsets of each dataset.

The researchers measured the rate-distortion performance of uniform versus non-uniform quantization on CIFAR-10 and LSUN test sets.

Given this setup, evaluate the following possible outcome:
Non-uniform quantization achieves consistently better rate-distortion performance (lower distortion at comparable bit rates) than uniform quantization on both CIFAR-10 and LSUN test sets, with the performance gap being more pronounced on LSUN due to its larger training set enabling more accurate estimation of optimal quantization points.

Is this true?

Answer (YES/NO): NO